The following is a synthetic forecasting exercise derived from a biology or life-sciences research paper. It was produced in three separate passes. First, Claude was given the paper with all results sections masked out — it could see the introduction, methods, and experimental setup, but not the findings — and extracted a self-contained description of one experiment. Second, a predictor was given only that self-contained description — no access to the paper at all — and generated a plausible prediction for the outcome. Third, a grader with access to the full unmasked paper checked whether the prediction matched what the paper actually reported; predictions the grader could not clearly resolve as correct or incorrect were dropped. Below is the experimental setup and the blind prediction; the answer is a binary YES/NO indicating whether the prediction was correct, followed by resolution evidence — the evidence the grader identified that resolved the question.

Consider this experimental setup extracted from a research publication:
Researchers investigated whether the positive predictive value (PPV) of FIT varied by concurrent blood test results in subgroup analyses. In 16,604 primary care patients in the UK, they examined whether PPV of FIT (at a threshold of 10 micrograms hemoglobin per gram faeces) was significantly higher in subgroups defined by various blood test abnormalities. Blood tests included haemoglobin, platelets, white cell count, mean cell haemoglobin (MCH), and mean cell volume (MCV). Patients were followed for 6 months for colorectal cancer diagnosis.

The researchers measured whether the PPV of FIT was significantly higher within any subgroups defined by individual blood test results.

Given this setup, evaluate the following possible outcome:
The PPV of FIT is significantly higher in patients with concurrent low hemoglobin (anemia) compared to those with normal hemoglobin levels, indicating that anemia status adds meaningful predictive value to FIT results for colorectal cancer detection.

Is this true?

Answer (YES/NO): NO